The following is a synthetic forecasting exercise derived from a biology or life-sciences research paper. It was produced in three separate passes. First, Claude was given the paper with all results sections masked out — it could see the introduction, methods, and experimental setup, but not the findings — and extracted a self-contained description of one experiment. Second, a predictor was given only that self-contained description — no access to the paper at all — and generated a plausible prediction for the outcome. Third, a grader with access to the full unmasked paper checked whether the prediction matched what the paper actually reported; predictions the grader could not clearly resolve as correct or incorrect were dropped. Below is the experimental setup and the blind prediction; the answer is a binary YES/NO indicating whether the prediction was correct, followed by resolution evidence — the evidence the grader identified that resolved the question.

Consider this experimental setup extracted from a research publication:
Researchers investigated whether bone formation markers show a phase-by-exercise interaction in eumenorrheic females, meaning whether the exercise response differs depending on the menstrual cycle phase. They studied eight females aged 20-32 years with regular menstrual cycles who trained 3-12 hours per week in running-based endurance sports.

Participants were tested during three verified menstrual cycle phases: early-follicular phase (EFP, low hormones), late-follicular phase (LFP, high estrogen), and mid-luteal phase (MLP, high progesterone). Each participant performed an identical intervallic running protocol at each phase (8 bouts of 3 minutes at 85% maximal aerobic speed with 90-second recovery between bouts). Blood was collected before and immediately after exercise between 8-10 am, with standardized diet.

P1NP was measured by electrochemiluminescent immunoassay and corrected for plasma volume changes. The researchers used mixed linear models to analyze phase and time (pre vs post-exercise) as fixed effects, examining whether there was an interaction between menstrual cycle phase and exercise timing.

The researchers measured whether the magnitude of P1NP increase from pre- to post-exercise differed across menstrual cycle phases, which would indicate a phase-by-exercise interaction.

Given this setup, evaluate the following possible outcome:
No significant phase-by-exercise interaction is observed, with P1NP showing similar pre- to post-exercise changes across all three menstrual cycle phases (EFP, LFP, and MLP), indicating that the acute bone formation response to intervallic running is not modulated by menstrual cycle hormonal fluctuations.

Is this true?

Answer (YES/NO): YES